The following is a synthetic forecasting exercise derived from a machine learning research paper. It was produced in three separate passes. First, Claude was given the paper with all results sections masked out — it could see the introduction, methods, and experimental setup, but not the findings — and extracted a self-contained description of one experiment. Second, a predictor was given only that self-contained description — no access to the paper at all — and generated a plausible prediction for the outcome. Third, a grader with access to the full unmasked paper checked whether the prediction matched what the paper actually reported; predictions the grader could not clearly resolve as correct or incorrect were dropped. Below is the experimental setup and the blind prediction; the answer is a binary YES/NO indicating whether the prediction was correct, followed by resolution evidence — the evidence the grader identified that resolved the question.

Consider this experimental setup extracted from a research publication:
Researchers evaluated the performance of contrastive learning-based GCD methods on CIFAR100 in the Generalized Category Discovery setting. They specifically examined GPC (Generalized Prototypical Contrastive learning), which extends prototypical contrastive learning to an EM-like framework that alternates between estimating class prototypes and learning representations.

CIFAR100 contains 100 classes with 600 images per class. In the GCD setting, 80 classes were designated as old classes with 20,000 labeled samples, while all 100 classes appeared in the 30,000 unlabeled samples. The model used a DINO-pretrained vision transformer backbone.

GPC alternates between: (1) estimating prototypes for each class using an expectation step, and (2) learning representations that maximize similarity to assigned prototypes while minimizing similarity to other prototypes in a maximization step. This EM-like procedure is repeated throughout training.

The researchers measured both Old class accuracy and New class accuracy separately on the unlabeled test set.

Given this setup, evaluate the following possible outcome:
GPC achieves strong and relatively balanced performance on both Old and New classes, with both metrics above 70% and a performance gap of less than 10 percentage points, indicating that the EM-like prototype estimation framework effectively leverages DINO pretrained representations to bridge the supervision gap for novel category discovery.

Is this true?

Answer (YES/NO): NO